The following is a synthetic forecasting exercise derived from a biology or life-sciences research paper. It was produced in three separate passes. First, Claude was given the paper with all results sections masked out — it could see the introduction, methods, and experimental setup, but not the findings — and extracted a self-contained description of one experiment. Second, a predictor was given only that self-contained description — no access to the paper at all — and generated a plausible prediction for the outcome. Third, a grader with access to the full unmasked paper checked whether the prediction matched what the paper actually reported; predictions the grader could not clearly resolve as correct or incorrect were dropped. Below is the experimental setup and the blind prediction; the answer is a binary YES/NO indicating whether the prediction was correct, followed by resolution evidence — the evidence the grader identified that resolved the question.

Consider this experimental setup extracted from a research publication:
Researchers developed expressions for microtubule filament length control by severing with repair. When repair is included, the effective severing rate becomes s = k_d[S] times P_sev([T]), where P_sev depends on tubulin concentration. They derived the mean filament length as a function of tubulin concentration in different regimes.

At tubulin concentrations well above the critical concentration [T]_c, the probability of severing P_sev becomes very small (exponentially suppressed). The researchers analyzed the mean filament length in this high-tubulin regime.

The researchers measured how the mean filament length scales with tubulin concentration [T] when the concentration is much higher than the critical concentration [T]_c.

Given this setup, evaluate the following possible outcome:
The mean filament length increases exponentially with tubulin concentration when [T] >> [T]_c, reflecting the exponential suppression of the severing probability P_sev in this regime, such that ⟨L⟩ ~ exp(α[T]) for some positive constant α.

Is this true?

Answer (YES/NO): NO